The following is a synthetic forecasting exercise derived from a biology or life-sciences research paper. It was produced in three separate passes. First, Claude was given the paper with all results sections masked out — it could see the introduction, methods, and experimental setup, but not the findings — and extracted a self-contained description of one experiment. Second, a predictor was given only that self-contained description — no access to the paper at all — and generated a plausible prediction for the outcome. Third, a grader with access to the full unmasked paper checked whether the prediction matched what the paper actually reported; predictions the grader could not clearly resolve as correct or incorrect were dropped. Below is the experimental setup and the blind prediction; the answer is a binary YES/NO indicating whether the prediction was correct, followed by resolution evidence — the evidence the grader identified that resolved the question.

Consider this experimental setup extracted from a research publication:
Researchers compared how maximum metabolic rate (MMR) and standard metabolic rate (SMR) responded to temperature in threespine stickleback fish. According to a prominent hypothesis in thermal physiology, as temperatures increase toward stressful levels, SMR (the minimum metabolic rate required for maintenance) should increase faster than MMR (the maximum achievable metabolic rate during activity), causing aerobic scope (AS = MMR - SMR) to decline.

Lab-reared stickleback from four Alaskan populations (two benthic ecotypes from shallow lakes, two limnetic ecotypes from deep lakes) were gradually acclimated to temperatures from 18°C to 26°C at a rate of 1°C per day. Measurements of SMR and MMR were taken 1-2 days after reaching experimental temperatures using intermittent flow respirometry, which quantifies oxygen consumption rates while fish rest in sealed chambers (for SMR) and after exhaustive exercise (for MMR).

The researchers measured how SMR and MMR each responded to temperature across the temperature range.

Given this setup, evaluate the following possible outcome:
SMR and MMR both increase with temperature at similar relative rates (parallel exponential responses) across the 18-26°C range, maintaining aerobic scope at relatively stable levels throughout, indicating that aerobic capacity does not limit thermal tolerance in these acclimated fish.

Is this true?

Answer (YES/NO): NO